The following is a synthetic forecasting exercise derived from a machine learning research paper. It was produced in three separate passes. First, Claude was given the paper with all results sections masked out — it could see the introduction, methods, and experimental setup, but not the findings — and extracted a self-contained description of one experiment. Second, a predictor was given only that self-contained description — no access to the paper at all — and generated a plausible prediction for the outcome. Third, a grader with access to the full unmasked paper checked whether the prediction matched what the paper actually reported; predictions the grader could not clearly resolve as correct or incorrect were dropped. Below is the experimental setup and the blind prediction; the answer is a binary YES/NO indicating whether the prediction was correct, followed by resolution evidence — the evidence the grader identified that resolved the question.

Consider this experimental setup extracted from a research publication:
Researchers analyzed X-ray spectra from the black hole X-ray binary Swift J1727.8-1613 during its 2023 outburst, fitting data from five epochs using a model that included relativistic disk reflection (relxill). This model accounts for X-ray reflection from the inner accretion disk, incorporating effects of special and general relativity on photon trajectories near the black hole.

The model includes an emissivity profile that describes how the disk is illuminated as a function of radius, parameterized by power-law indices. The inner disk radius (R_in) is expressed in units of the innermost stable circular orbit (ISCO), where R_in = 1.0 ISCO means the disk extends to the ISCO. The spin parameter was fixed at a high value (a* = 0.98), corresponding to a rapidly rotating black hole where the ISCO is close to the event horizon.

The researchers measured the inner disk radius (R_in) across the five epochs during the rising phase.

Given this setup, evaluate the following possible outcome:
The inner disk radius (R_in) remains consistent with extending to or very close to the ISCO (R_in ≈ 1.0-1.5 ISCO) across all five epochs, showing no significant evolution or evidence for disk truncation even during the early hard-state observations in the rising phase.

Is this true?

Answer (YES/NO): YES